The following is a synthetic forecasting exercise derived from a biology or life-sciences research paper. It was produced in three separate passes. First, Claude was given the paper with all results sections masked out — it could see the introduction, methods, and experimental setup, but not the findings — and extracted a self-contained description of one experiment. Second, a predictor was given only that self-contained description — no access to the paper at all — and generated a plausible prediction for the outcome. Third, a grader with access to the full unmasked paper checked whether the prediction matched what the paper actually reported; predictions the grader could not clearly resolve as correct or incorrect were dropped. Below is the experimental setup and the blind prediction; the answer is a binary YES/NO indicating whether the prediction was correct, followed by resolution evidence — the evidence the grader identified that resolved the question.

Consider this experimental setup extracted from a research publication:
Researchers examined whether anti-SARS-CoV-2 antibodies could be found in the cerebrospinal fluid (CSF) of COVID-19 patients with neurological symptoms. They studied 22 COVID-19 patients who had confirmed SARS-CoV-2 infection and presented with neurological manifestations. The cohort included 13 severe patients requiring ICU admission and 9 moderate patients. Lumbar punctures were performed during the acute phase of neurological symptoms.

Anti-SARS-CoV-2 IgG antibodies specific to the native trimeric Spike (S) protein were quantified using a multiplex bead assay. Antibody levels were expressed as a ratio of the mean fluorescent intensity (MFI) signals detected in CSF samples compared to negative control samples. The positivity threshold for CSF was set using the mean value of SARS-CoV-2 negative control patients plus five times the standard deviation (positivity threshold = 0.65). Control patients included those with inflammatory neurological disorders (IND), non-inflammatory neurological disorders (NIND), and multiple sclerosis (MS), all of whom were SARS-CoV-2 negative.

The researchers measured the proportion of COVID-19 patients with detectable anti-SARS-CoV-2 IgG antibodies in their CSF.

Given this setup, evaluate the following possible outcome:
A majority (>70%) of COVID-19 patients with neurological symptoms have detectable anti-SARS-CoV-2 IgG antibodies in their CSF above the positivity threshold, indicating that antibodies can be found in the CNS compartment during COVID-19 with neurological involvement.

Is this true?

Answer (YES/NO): NO